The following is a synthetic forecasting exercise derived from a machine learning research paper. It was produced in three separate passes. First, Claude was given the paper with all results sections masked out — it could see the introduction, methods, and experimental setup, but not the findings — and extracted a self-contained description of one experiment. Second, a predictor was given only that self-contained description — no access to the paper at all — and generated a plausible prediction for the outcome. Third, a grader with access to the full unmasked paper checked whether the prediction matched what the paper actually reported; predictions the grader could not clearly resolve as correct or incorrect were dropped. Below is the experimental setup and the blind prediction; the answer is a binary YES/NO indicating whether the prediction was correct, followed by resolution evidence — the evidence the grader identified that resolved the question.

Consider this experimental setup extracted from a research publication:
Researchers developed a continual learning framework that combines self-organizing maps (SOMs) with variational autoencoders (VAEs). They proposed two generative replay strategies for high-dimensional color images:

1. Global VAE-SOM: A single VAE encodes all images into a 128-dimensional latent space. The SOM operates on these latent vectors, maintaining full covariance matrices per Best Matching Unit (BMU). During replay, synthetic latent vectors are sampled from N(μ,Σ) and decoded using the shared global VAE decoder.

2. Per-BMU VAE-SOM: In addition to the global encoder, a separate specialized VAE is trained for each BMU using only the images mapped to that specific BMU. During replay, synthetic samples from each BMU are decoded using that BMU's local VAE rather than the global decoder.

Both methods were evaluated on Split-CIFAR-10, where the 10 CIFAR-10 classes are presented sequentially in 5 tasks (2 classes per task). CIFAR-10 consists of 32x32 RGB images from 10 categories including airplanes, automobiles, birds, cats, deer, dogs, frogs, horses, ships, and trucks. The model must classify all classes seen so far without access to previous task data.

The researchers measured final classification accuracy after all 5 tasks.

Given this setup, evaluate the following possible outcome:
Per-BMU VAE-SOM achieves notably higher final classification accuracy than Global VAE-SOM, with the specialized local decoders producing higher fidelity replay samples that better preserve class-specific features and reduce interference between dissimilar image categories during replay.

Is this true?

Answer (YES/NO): NO